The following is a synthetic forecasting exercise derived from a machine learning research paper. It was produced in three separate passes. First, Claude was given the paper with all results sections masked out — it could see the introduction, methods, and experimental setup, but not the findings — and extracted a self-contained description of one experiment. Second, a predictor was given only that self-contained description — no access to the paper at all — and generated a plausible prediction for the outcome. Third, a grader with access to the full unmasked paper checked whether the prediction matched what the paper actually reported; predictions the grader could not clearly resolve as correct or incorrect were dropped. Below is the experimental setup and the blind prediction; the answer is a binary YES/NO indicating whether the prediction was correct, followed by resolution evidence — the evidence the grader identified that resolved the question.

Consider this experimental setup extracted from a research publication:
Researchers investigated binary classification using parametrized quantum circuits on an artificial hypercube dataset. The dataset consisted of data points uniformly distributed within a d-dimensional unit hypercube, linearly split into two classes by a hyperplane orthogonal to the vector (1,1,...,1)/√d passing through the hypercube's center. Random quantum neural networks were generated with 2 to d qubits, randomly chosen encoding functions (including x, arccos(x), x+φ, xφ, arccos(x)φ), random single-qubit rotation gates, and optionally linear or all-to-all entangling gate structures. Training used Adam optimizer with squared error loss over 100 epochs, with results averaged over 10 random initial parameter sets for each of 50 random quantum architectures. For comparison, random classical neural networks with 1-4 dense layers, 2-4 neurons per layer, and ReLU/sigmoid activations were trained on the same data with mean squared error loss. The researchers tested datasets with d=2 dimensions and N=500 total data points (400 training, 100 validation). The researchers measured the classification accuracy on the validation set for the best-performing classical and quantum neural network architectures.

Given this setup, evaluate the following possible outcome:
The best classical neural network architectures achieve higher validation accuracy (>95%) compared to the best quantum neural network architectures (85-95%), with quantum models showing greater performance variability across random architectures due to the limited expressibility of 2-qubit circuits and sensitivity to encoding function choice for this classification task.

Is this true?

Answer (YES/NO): NO